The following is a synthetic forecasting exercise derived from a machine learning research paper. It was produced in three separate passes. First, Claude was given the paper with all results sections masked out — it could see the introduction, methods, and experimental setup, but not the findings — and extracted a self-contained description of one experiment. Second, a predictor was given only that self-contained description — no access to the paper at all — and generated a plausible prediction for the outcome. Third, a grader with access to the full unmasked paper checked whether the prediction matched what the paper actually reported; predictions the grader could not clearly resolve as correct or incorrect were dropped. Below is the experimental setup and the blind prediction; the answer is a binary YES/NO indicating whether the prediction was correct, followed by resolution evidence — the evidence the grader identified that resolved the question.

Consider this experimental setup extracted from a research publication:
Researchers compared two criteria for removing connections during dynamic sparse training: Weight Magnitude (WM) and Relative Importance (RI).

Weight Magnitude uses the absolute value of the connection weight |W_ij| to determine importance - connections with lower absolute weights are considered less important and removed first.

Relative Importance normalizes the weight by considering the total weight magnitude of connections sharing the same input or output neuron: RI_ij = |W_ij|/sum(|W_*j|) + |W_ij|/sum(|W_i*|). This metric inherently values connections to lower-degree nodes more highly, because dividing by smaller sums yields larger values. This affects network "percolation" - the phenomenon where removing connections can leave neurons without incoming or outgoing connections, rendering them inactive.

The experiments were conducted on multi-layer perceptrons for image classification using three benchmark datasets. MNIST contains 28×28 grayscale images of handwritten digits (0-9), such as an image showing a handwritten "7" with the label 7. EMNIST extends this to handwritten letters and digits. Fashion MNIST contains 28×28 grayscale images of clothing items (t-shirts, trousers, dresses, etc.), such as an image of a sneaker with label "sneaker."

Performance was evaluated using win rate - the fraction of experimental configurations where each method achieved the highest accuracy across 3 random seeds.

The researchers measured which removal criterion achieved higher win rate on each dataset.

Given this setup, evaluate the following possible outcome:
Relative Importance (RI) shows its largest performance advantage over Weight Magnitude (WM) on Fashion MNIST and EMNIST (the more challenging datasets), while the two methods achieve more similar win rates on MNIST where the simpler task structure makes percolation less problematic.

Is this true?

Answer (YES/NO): NO